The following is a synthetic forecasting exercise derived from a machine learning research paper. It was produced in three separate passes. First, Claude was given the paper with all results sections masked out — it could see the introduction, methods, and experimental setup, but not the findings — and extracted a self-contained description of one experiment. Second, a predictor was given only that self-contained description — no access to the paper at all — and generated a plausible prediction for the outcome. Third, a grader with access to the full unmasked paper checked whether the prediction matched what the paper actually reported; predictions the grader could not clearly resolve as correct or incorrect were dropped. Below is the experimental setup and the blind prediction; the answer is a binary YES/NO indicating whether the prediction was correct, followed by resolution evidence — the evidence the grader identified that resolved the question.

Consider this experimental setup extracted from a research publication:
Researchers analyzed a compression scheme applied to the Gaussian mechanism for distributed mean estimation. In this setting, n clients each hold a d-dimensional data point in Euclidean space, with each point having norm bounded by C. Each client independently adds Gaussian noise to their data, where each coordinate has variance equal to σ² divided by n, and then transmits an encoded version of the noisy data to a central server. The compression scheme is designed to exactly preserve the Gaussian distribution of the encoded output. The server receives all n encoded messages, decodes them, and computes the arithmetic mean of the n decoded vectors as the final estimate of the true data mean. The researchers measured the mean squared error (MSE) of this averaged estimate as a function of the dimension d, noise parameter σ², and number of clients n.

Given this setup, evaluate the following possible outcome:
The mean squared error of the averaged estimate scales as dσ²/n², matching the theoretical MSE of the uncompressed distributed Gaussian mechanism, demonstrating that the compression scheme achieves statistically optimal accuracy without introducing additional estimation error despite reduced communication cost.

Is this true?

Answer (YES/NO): YES